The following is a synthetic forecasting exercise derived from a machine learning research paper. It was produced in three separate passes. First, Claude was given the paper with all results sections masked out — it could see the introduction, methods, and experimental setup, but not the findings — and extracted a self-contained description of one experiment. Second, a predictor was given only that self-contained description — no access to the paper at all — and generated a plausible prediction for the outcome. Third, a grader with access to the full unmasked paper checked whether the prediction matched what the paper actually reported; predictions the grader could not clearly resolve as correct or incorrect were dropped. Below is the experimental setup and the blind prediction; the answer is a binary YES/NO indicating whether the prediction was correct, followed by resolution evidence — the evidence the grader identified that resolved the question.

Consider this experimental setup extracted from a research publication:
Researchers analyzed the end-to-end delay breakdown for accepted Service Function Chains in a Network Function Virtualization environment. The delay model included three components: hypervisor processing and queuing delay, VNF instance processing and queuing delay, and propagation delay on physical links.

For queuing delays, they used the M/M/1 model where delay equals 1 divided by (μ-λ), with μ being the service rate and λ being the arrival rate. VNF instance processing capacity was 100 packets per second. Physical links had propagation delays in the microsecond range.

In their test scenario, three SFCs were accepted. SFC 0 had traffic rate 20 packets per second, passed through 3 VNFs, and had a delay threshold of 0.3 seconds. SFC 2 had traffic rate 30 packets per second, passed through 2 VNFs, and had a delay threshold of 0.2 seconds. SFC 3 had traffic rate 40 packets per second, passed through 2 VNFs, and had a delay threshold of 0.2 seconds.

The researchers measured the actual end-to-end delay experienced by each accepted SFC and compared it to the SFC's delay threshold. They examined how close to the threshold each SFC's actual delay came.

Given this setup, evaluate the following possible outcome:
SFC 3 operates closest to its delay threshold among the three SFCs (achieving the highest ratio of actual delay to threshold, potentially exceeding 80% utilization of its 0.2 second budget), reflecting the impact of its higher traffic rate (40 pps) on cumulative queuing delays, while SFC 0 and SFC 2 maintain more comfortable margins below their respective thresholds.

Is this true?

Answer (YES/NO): NO